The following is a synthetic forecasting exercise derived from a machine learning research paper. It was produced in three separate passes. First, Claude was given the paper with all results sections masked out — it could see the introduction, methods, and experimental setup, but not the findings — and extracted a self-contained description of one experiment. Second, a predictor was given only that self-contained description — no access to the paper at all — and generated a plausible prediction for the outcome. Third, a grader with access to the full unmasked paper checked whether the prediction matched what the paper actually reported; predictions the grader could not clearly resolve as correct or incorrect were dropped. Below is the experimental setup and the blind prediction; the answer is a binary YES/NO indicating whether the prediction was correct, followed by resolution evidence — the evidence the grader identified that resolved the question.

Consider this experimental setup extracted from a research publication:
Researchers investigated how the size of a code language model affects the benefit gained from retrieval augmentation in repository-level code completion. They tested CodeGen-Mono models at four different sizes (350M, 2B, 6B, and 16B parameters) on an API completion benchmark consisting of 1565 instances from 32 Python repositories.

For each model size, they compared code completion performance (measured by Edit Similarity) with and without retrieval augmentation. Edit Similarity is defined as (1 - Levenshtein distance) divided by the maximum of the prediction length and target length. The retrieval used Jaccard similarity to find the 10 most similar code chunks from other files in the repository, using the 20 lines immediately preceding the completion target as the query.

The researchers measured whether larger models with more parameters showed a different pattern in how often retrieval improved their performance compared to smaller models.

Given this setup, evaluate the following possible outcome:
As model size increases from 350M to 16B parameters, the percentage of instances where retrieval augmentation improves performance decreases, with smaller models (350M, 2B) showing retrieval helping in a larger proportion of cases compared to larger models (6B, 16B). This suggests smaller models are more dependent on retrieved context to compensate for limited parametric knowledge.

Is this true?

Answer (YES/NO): NO